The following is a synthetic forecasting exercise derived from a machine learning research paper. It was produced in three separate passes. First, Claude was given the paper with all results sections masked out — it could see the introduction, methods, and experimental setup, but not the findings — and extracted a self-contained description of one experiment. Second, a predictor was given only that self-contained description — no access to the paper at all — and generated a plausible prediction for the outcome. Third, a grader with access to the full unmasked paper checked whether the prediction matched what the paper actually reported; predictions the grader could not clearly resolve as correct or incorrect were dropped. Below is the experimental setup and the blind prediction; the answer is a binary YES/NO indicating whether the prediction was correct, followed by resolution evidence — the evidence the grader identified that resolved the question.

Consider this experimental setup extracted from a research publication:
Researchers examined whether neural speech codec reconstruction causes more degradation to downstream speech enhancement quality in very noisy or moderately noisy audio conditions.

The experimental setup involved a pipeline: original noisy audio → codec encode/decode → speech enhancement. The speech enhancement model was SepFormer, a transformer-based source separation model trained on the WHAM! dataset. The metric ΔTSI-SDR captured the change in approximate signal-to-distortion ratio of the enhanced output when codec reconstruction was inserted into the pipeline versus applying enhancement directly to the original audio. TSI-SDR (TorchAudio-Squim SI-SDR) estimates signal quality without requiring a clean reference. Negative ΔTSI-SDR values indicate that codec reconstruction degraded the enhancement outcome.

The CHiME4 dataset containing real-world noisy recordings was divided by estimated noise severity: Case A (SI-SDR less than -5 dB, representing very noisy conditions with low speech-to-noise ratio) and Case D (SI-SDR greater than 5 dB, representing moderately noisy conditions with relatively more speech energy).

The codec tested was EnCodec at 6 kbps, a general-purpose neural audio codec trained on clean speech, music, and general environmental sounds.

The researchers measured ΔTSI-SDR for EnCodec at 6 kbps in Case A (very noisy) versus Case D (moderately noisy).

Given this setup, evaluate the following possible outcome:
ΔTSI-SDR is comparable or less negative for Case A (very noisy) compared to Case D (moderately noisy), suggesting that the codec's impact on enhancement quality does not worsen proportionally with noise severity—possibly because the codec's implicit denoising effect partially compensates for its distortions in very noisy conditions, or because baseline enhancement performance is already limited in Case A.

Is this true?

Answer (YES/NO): NO